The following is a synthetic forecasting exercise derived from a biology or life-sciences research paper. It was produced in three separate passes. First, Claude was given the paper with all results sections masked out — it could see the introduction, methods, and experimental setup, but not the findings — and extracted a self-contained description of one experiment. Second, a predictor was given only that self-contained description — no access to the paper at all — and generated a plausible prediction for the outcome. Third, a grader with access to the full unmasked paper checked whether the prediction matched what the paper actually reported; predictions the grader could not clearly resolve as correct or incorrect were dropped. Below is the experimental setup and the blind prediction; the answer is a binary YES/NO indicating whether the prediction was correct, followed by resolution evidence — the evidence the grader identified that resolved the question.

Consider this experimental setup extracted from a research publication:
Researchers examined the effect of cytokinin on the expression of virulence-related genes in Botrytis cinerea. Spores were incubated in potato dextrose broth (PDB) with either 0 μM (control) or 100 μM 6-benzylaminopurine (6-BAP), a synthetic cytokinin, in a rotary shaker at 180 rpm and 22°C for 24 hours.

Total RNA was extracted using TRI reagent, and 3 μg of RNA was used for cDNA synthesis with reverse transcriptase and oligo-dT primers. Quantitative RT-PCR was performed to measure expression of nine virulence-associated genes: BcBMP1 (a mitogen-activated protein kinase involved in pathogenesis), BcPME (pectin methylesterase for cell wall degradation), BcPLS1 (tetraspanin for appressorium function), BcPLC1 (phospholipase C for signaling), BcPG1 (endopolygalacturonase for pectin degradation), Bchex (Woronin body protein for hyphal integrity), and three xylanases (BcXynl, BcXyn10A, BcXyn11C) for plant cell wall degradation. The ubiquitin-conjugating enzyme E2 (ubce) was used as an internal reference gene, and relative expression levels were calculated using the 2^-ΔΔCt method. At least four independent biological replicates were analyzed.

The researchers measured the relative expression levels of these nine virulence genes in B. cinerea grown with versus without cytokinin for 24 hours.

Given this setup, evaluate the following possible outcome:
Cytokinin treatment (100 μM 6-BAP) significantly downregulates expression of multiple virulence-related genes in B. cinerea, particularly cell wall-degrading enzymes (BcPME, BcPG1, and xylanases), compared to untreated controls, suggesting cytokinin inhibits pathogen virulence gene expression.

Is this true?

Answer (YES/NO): YES